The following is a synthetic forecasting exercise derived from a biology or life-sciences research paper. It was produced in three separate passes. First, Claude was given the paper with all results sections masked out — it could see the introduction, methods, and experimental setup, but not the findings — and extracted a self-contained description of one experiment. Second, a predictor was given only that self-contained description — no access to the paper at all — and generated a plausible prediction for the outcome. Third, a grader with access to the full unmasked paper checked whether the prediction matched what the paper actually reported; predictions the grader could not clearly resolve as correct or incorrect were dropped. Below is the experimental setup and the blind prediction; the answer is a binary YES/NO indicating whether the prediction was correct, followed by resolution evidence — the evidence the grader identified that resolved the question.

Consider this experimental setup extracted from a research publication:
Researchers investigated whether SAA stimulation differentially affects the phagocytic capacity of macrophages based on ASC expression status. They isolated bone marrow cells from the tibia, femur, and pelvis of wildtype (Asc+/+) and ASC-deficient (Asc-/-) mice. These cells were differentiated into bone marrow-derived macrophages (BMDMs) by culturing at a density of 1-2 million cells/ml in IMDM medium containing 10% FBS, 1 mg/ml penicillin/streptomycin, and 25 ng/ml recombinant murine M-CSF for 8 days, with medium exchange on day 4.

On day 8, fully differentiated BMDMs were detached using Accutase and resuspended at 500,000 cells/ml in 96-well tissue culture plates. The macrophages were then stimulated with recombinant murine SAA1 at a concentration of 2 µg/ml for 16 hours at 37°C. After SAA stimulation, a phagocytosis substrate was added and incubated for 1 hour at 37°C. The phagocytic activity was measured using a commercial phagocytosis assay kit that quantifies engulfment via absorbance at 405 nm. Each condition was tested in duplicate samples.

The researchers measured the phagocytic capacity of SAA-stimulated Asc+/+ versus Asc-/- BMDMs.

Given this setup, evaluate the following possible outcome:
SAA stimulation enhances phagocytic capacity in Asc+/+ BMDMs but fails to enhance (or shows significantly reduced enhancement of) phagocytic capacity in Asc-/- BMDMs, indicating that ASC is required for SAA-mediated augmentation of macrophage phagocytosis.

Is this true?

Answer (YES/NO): YES